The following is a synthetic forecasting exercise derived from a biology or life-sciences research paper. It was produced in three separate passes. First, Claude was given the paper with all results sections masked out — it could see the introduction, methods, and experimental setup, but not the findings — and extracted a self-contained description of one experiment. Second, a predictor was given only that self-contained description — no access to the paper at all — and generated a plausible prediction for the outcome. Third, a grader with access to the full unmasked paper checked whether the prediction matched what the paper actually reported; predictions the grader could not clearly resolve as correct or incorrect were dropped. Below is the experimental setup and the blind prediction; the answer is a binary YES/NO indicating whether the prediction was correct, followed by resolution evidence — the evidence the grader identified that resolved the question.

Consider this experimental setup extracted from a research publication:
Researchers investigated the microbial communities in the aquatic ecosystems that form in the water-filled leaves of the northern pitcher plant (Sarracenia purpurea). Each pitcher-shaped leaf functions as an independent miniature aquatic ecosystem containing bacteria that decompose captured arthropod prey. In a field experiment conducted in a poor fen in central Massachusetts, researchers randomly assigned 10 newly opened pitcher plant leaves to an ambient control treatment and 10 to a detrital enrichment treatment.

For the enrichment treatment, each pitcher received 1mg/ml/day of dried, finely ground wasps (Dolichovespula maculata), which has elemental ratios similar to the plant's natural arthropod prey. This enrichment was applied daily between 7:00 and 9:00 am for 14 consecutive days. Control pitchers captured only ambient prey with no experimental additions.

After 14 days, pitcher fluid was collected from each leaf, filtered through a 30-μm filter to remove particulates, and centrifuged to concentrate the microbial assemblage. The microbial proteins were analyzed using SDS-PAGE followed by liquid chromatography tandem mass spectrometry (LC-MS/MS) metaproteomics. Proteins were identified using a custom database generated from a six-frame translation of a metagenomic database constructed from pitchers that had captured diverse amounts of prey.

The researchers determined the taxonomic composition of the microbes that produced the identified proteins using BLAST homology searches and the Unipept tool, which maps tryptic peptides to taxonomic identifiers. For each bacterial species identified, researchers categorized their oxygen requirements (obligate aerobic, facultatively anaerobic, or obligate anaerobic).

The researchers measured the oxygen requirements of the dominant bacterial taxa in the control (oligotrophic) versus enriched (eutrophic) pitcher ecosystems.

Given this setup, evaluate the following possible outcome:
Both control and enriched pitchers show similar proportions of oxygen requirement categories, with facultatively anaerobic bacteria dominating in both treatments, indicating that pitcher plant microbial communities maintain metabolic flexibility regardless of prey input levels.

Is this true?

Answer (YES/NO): NO